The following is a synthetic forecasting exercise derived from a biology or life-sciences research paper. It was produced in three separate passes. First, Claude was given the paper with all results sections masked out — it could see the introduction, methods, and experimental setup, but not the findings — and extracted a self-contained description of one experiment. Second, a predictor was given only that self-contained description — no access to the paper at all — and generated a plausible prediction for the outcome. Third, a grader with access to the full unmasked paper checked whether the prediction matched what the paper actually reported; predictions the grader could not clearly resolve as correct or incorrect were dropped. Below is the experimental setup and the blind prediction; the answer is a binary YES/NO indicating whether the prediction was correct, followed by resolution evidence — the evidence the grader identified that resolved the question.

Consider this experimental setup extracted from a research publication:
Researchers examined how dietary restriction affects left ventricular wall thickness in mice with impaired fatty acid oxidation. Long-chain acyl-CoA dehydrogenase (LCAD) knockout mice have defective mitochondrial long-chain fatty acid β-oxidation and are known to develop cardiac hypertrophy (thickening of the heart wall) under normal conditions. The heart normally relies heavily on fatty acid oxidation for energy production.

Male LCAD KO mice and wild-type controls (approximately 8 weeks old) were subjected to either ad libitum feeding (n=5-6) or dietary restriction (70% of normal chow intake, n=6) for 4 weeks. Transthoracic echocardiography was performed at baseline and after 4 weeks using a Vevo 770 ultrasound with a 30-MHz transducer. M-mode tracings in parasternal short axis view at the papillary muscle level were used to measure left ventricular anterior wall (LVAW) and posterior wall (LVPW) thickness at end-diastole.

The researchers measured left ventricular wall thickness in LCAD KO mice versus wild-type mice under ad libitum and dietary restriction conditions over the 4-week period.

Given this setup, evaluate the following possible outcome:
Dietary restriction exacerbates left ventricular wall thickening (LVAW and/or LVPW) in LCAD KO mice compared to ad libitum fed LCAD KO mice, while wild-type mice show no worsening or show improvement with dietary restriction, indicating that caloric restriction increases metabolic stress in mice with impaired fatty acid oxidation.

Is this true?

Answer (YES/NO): NO